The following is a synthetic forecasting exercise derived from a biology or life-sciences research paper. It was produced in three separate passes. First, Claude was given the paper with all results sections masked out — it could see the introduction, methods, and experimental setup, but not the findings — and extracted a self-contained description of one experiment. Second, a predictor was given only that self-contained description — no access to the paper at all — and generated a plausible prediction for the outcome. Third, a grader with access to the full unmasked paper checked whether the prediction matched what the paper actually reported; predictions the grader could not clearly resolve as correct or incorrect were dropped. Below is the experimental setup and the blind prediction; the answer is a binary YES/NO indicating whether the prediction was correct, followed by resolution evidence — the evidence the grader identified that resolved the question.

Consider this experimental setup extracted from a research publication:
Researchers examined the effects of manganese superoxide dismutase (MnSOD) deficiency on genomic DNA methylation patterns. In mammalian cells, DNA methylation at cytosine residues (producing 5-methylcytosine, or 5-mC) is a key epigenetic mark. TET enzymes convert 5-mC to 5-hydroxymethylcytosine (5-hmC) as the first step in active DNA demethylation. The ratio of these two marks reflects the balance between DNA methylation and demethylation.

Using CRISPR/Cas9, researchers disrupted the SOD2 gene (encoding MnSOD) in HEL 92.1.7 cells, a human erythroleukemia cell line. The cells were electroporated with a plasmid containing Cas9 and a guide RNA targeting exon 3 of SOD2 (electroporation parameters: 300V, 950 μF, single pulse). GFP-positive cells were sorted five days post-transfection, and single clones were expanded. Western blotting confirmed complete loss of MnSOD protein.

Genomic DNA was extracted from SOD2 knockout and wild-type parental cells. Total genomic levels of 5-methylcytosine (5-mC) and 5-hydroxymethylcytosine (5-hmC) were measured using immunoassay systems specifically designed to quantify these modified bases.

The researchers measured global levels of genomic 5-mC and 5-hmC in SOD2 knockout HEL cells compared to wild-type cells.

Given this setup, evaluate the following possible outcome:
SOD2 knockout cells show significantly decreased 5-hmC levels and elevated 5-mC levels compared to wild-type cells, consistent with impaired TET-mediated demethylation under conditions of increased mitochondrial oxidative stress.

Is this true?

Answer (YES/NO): YES